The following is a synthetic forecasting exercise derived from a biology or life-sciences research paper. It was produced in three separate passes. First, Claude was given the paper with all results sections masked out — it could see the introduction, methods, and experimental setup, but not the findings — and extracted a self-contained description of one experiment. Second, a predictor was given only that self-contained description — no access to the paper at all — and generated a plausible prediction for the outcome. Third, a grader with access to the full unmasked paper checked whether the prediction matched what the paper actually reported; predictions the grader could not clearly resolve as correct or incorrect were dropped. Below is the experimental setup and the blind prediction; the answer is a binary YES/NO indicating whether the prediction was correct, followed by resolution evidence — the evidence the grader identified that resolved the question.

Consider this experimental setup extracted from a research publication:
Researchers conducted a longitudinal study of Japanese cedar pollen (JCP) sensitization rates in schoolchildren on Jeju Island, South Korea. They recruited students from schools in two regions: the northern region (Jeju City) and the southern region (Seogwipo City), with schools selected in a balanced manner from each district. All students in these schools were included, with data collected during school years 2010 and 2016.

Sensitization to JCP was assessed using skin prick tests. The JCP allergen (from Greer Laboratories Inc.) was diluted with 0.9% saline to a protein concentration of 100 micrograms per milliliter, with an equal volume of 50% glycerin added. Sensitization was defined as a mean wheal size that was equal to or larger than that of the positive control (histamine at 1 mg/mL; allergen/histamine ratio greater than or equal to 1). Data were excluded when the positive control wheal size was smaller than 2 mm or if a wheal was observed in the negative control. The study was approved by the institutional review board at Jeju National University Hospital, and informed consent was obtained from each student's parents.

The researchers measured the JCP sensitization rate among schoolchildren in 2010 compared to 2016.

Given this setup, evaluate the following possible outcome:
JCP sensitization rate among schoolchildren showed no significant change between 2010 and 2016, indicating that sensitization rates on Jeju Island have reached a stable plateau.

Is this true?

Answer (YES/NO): NO